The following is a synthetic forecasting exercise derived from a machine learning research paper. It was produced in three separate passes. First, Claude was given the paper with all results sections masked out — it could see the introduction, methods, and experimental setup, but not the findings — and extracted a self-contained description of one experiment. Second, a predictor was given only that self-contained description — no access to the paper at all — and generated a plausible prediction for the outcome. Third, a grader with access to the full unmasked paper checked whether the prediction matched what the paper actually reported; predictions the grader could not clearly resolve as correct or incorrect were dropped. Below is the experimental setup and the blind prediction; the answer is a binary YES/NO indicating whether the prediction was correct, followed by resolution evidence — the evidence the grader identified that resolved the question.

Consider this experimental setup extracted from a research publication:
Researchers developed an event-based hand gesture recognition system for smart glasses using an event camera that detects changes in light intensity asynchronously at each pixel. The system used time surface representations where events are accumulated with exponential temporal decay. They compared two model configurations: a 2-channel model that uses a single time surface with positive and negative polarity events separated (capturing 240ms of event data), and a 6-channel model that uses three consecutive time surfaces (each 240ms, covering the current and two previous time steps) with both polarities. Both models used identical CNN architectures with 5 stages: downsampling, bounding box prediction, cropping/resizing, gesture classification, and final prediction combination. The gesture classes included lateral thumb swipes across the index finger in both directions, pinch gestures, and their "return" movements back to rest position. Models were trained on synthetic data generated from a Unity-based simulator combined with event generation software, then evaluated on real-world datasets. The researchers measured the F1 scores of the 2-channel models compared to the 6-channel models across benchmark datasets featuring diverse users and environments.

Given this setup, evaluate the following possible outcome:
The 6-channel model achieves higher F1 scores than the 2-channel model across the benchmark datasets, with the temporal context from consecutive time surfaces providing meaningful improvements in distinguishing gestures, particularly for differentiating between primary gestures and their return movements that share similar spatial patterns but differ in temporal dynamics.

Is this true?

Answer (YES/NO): NO